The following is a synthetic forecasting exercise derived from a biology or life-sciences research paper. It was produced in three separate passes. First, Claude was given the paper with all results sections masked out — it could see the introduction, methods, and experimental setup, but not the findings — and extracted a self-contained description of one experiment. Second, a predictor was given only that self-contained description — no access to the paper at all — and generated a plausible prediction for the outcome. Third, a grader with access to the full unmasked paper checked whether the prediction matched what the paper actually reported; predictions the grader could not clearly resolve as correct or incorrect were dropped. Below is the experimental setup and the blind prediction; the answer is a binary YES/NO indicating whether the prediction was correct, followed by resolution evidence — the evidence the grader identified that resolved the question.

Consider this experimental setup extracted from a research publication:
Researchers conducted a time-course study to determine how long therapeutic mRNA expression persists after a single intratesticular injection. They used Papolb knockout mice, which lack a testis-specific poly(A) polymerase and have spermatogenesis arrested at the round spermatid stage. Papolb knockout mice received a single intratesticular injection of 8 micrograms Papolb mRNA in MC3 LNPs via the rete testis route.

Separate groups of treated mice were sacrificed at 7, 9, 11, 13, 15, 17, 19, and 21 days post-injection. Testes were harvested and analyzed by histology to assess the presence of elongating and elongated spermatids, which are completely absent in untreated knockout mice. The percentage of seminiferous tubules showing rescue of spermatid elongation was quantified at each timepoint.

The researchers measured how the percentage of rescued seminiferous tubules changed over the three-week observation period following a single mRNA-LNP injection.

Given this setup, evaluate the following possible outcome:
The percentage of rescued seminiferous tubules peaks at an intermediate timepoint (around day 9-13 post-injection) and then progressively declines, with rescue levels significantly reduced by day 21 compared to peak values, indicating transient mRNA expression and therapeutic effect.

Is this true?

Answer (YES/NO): YES